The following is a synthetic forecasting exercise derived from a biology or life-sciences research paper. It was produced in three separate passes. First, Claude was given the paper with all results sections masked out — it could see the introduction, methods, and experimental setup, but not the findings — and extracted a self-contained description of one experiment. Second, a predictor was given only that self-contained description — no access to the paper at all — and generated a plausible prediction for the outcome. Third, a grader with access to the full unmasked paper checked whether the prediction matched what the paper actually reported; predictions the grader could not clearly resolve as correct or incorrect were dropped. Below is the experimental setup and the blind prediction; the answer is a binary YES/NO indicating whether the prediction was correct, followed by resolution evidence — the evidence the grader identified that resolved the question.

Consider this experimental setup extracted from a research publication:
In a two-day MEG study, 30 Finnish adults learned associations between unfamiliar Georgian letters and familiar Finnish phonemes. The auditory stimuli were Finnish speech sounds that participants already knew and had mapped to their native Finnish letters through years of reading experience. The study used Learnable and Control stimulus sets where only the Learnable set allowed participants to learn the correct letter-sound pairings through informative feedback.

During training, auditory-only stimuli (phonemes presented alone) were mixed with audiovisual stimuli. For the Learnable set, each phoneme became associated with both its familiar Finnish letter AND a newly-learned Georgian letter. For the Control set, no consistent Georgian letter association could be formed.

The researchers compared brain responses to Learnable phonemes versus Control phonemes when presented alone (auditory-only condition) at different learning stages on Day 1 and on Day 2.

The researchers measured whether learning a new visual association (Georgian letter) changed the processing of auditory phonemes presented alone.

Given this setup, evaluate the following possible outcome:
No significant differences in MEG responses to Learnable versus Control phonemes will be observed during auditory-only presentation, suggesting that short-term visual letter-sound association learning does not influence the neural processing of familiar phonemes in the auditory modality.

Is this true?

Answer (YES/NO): YES